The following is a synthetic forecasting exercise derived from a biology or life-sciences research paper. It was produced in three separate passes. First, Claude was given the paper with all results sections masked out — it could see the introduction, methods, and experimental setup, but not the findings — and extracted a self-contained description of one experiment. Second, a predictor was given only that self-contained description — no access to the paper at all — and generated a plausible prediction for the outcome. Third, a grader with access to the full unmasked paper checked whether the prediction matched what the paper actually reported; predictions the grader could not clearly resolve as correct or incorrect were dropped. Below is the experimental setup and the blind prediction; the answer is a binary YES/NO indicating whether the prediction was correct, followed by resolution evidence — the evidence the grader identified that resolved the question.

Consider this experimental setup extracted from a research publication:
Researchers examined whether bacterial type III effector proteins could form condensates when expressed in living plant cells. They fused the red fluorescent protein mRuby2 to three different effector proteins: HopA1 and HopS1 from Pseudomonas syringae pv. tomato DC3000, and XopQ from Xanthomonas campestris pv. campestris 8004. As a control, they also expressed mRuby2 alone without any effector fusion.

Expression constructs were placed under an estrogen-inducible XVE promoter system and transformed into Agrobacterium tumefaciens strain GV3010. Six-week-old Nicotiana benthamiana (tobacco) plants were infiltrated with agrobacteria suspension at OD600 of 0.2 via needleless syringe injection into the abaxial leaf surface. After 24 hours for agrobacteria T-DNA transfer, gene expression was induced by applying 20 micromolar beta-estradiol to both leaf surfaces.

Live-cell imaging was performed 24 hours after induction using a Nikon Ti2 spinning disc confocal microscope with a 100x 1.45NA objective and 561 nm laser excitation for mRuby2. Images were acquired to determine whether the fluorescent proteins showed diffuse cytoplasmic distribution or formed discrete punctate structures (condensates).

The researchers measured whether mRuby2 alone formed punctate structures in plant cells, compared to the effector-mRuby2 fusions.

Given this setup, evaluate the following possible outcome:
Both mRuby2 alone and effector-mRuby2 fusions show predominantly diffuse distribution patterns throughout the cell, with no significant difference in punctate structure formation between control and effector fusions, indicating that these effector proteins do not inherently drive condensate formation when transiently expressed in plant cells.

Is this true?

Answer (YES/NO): NO